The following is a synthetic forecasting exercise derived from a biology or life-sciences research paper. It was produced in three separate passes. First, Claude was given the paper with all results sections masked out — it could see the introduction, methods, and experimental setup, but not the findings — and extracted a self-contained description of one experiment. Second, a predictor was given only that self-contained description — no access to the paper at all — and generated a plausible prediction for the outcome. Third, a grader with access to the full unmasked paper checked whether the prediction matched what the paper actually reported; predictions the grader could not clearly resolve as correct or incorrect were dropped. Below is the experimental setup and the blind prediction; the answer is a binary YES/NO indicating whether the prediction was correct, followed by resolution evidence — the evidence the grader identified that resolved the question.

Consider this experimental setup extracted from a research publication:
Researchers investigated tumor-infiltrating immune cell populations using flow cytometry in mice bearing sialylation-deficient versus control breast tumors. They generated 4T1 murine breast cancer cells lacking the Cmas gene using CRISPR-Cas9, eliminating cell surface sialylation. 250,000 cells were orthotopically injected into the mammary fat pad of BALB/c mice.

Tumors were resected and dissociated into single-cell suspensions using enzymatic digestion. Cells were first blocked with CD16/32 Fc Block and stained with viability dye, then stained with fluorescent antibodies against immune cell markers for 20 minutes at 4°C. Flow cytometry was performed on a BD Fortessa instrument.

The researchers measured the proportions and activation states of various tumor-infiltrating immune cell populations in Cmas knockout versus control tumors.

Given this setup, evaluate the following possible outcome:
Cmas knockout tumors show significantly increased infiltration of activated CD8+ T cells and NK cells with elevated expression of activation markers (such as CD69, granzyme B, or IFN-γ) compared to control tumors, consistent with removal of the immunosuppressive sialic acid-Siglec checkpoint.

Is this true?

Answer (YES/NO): NO